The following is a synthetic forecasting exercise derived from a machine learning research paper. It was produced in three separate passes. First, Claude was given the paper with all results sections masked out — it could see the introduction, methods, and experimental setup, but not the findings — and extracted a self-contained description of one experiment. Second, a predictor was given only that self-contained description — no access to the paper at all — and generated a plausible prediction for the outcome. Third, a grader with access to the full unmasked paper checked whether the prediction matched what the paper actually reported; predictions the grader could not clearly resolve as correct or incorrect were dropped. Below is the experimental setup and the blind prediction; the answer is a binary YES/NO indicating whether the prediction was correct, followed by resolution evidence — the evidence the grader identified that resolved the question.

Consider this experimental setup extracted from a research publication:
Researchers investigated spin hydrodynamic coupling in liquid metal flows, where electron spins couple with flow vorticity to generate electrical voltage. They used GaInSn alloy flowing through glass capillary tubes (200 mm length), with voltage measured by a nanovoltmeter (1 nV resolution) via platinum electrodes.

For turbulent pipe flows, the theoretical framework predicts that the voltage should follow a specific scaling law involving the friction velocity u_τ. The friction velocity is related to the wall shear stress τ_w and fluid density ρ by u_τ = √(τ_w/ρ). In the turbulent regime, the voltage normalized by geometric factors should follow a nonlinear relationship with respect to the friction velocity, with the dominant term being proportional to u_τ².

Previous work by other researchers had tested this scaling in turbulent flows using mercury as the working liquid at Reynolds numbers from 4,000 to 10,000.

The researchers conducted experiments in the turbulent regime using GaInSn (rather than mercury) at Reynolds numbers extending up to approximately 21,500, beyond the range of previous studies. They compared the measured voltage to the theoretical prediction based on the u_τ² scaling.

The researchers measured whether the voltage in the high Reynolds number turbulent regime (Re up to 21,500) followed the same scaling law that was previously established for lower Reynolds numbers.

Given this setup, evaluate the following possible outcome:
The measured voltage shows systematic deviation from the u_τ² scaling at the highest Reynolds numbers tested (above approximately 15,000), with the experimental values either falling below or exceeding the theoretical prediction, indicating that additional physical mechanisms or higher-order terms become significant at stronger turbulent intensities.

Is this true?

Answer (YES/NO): NO